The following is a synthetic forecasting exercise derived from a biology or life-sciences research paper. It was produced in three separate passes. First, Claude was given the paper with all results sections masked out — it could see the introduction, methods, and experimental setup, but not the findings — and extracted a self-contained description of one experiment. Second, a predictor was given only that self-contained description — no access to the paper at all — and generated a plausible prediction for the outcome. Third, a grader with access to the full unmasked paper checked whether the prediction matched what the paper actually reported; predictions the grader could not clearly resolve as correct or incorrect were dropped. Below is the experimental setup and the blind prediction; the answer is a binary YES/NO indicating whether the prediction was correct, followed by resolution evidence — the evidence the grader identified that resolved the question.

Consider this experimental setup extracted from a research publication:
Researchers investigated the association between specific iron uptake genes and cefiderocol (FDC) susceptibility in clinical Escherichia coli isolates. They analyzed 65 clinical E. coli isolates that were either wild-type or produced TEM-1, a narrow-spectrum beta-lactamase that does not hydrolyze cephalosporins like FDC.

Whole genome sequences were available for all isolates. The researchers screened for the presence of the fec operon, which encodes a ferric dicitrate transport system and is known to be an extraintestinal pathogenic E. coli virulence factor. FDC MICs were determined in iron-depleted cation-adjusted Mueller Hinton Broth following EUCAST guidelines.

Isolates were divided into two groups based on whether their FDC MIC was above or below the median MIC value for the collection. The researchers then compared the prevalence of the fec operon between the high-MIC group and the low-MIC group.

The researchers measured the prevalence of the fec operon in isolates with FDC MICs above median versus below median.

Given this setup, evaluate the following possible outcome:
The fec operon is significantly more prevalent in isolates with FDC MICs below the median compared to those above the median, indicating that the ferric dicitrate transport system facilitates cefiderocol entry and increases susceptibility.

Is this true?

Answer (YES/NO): NO